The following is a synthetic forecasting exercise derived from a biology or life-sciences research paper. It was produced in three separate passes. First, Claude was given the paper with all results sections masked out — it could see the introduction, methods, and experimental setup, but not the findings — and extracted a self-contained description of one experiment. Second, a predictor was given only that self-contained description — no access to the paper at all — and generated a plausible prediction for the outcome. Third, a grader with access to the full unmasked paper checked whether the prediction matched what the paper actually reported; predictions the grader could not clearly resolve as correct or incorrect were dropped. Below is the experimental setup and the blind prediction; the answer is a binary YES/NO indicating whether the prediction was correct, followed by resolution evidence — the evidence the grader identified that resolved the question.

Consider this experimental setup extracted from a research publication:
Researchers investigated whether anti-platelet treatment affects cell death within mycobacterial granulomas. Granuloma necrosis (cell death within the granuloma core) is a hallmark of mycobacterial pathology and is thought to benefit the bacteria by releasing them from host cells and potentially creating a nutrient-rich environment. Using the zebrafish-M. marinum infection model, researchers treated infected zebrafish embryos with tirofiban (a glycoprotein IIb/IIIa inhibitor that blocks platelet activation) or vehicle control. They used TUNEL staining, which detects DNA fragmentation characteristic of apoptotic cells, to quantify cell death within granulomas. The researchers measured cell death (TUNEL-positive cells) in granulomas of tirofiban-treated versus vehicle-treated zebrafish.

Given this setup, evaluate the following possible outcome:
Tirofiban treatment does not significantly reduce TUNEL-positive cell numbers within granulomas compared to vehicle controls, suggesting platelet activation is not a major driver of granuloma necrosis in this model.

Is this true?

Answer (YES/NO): NO